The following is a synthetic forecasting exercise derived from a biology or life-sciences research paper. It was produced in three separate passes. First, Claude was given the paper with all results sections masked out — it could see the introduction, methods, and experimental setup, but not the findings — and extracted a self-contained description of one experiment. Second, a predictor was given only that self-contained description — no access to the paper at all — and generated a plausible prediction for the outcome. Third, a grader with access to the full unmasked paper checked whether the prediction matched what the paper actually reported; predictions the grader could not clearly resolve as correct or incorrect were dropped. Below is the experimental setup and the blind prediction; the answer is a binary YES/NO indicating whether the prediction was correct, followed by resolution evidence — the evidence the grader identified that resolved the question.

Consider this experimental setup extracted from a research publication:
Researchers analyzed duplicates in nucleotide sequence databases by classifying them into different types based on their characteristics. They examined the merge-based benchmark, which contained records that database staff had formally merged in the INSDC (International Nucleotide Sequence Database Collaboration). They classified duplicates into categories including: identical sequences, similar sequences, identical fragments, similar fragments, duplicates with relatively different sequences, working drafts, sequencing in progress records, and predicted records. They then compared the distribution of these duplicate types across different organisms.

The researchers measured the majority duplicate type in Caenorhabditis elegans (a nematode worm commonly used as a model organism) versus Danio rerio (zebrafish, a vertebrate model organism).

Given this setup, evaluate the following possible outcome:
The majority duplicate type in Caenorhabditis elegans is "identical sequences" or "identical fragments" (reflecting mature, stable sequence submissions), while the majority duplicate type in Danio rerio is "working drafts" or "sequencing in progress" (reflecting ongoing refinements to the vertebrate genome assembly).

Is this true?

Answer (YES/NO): NO